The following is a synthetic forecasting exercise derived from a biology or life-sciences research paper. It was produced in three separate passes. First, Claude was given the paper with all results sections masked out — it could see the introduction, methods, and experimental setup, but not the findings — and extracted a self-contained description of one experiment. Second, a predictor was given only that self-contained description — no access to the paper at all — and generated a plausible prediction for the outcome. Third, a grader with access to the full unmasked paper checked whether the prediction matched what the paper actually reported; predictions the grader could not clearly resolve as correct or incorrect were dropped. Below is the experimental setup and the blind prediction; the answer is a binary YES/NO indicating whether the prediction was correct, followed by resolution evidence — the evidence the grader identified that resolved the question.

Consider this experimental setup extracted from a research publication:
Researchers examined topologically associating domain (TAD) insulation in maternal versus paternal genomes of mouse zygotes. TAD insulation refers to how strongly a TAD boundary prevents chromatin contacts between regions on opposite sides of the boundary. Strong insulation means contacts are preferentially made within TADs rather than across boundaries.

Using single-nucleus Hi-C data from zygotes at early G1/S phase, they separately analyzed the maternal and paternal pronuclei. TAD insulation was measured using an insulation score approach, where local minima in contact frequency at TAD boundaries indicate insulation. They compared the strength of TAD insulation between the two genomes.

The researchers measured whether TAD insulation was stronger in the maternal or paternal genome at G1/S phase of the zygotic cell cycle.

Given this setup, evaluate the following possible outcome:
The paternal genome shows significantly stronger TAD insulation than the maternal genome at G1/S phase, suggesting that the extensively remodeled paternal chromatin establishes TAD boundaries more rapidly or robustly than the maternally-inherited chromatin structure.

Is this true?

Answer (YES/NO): YES